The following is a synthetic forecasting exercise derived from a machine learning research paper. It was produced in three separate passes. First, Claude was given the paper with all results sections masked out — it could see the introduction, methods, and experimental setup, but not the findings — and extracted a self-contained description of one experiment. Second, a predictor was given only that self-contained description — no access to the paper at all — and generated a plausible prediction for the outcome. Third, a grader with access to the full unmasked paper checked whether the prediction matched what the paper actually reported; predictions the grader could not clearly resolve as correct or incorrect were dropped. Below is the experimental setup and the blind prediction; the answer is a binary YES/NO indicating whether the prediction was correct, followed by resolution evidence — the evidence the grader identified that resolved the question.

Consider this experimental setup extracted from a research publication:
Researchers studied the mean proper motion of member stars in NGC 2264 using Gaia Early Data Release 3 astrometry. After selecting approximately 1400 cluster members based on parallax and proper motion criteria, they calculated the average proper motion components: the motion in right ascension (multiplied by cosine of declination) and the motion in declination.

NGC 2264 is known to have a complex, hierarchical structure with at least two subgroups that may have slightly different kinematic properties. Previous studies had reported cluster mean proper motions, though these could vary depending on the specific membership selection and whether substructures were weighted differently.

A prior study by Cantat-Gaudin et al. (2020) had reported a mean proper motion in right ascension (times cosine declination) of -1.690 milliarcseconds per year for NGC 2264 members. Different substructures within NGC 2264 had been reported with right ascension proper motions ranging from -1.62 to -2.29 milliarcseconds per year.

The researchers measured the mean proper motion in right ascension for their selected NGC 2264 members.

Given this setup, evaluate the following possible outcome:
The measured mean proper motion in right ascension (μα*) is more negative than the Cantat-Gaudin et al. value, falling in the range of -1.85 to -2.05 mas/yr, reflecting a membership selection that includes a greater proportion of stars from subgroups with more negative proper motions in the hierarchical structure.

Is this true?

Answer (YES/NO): YES